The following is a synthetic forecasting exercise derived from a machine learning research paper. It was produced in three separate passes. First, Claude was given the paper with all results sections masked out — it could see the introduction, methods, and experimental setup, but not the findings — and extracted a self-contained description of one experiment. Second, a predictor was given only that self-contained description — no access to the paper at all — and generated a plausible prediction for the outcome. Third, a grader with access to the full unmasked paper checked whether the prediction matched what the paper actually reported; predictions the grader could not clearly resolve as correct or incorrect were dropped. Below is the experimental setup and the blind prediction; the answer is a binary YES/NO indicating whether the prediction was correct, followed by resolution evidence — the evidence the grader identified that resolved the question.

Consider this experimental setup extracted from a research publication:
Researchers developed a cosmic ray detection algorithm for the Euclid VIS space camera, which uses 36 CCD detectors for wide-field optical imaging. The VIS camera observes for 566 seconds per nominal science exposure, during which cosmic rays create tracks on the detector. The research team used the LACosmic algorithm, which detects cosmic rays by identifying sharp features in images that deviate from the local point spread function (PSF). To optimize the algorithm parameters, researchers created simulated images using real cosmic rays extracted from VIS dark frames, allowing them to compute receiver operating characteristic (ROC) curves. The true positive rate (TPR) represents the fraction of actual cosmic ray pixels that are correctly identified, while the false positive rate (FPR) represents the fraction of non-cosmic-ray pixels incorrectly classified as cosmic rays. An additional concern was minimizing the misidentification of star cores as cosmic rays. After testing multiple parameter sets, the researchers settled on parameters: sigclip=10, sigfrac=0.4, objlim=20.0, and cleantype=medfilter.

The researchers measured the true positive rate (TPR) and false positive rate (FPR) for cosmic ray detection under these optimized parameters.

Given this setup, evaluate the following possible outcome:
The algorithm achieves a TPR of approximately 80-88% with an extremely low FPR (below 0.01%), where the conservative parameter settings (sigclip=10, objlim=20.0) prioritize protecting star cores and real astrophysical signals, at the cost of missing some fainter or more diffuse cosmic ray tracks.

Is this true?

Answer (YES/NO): NO